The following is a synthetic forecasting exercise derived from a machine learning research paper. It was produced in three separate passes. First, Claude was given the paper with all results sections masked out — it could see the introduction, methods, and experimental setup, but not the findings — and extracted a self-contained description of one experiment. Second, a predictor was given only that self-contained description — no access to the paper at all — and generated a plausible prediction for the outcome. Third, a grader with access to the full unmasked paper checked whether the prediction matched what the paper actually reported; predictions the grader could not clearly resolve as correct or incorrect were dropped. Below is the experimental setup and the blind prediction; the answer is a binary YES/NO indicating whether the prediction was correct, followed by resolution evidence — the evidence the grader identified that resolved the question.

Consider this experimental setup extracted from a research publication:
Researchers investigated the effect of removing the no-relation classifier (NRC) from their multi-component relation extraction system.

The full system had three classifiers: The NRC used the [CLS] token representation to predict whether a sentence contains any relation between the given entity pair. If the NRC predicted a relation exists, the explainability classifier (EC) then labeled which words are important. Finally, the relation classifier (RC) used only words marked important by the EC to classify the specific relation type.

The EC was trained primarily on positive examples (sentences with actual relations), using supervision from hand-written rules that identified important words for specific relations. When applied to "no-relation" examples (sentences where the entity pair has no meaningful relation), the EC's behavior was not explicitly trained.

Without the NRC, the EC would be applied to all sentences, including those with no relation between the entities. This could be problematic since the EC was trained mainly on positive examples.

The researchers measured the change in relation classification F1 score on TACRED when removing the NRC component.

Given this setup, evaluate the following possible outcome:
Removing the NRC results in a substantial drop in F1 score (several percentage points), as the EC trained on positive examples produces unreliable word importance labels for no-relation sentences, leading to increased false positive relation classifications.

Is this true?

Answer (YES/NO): YES